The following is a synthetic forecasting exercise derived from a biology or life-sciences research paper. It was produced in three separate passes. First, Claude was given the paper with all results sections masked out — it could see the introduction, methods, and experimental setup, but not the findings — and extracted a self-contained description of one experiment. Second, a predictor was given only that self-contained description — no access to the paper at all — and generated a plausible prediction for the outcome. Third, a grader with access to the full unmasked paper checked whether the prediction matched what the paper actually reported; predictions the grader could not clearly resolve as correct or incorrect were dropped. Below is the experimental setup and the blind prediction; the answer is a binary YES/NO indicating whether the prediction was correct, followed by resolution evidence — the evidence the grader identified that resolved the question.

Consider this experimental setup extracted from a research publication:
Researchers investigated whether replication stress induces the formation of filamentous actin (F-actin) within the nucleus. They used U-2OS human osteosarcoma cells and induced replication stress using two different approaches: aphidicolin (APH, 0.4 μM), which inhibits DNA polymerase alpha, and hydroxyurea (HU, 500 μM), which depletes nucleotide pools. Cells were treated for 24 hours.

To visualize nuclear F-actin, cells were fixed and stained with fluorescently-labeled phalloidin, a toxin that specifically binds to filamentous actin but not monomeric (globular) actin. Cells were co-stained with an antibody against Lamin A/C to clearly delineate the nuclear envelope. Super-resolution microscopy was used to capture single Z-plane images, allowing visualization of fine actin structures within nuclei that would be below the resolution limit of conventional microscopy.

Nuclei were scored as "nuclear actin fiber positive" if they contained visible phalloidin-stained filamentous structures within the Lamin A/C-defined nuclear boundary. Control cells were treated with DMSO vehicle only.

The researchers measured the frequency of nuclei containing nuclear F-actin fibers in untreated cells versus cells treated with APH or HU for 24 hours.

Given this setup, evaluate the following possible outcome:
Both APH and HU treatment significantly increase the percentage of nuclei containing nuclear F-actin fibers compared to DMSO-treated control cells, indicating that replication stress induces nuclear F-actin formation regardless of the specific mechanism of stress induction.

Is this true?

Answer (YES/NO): YES